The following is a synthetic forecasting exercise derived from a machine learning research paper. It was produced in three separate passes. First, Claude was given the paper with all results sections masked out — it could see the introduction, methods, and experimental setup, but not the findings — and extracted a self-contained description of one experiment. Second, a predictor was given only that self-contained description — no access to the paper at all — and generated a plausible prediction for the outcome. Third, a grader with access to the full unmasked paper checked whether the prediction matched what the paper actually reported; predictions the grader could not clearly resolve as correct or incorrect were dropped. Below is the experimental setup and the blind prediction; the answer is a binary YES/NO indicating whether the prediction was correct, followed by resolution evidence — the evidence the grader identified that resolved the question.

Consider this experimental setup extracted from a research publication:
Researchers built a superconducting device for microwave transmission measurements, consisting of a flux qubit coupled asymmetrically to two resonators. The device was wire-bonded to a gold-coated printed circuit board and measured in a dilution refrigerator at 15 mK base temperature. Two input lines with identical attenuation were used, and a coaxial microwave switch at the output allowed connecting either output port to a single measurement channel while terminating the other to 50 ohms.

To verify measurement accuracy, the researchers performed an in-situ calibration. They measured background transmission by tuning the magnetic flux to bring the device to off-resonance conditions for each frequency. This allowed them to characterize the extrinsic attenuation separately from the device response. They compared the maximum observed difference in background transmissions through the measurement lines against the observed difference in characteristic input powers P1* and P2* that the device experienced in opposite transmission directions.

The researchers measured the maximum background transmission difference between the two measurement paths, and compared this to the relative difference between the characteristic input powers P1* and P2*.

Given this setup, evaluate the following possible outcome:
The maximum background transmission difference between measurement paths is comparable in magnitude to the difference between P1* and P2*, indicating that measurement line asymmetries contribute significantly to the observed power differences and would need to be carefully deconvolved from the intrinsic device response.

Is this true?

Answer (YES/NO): NO